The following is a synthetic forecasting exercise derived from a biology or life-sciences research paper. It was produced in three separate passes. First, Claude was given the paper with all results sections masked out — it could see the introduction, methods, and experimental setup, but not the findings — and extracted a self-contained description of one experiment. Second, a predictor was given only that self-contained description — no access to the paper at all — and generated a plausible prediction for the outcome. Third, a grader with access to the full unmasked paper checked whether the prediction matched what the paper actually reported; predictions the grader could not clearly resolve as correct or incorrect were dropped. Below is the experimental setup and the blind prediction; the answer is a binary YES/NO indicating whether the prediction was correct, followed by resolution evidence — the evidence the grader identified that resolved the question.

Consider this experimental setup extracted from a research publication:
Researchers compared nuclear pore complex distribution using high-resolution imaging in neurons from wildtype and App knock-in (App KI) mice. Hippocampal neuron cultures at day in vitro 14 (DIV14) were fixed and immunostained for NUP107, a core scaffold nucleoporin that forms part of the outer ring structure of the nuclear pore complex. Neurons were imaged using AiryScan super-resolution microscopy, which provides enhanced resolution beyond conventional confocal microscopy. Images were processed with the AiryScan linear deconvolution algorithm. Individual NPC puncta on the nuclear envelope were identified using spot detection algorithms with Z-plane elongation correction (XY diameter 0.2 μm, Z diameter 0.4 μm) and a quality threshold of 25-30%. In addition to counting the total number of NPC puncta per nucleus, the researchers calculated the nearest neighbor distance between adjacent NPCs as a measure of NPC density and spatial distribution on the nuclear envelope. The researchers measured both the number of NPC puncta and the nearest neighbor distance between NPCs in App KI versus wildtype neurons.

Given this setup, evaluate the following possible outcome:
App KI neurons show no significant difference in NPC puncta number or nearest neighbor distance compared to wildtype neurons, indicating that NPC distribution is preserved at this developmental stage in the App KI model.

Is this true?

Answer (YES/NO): NO